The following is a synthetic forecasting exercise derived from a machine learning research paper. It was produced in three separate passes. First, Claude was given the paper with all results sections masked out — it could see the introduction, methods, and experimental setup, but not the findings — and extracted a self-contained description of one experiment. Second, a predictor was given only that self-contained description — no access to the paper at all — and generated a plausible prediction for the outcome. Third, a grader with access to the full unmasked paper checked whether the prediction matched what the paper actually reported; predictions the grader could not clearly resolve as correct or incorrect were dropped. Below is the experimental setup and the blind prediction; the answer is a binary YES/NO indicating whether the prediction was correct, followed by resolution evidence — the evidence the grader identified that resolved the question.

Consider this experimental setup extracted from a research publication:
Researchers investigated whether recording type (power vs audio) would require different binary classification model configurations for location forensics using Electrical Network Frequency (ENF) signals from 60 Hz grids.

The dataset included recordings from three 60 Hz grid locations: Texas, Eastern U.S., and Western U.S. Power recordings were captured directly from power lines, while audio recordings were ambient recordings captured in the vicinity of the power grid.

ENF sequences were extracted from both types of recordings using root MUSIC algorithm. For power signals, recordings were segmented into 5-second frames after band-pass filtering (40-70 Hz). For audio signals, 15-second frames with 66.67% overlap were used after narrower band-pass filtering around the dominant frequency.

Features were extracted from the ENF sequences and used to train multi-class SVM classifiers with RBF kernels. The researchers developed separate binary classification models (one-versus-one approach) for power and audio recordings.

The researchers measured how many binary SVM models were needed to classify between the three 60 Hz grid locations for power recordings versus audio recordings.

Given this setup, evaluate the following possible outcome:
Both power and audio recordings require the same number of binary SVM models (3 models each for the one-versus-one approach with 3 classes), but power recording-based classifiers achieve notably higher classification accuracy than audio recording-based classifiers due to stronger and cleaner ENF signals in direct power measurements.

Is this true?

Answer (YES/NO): YES